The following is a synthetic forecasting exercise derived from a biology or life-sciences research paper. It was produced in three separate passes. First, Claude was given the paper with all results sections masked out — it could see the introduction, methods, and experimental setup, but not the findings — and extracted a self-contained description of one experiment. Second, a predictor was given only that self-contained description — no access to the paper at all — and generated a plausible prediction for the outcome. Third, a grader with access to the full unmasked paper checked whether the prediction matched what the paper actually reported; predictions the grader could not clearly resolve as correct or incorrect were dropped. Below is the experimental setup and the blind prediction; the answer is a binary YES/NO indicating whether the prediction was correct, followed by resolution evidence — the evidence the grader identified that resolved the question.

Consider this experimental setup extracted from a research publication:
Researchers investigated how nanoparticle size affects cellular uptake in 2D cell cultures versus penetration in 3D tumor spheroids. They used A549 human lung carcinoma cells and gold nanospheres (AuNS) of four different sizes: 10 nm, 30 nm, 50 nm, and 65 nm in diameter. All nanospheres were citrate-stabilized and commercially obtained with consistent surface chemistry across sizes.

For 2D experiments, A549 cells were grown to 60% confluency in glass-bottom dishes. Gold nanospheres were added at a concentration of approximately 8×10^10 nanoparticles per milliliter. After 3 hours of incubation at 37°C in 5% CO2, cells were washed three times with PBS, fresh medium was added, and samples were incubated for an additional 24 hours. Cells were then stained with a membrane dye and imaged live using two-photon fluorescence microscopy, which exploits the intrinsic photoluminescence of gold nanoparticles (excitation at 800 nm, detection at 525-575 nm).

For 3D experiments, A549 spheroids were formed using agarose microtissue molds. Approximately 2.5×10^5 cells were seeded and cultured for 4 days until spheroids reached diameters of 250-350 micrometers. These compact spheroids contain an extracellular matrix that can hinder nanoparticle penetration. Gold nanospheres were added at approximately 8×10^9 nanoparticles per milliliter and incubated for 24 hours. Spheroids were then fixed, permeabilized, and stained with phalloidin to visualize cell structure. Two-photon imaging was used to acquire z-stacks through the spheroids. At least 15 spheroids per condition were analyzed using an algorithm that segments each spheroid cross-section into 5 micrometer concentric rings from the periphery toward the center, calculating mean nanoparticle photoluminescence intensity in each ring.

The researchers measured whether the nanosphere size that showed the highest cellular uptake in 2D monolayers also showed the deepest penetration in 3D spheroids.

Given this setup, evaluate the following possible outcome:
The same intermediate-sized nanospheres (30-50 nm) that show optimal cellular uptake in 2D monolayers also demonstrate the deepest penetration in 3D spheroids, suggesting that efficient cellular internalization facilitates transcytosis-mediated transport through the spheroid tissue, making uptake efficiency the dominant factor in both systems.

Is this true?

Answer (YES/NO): NO